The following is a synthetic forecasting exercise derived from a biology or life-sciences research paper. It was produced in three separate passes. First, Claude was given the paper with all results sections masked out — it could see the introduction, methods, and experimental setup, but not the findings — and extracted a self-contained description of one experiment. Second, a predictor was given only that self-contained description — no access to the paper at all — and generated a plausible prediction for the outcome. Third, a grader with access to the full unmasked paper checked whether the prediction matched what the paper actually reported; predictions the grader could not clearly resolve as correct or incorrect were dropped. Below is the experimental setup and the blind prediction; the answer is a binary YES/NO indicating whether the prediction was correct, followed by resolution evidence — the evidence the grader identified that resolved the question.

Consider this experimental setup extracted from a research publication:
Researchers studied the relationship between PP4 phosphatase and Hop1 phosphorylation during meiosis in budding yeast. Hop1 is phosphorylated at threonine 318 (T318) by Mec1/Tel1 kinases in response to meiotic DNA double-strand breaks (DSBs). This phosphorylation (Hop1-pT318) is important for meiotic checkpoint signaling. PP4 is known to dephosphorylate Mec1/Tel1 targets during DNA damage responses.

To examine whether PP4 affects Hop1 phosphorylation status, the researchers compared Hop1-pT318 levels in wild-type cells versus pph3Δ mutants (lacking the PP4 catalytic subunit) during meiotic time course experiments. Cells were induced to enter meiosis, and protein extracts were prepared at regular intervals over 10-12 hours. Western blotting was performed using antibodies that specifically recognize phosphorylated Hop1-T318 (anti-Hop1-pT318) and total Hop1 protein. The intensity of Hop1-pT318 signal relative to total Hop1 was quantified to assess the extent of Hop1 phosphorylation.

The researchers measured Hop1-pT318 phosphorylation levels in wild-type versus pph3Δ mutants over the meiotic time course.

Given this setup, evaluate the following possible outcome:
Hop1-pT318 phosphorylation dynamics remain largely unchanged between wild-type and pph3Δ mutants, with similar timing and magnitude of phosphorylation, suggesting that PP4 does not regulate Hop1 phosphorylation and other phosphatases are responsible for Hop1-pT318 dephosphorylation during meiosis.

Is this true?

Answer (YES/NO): NO